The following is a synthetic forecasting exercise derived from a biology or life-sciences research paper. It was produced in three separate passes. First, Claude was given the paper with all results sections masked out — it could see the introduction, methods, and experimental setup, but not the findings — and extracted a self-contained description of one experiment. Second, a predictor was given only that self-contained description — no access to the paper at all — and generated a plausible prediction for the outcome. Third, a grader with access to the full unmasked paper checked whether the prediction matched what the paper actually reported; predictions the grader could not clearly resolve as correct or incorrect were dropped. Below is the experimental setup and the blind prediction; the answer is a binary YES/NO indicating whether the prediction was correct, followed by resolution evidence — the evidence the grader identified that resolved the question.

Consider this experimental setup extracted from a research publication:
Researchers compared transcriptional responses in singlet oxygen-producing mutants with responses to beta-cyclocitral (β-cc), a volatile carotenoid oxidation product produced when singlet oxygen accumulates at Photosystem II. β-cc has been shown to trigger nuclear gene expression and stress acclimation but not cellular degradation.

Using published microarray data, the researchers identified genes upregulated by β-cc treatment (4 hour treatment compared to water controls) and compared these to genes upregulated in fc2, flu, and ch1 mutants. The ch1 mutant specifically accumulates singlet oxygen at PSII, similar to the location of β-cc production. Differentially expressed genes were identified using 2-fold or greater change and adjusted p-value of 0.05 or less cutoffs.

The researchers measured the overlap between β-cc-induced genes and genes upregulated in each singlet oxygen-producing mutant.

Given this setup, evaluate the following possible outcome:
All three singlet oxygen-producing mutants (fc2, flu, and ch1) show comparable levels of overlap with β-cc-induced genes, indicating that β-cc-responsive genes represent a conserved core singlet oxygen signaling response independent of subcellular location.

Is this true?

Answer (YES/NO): NO